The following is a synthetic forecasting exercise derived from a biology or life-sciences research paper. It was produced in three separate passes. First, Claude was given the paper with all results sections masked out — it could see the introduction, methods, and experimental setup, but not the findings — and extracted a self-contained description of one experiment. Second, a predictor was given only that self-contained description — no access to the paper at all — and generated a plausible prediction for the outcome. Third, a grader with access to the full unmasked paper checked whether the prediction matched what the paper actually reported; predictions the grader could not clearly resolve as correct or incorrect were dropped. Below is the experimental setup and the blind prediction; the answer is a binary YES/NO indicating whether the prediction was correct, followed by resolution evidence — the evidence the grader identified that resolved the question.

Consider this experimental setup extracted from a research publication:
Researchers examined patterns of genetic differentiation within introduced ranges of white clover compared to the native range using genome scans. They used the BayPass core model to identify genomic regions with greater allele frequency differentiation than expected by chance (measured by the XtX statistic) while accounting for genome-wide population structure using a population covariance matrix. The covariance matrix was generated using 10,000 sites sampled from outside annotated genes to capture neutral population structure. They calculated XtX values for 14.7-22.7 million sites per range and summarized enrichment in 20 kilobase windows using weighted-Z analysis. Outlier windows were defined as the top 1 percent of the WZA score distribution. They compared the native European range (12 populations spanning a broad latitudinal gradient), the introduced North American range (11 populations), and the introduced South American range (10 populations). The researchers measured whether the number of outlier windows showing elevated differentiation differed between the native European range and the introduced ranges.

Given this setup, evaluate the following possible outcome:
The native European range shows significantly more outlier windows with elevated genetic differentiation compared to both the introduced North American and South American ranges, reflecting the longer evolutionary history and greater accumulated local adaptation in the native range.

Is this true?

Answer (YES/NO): NO